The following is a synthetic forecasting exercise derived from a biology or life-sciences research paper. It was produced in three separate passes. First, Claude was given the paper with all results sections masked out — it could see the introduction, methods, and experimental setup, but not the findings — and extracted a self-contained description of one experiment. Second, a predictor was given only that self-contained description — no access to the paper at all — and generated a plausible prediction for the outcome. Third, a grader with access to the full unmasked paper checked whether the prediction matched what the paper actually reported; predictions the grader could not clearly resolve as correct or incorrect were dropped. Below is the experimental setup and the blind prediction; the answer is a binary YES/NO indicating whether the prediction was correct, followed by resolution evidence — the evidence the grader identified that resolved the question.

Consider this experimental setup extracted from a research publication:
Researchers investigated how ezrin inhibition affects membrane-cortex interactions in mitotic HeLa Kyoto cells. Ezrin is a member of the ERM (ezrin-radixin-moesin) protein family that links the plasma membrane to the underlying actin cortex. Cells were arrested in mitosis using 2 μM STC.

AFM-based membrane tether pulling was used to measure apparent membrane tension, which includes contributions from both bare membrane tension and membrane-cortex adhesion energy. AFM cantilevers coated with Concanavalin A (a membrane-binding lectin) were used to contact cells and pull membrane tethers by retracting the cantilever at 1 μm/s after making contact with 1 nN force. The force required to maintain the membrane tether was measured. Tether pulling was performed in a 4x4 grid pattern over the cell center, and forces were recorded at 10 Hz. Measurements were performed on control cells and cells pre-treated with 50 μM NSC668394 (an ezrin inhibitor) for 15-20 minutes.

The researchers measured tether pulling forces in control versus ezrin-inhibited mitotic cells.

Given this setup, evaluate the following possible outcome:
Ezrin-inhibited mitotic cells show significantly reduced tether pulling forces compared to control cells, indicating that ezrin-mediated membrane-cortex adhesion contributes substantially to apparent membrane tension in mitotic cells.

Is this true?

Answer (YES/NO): NO